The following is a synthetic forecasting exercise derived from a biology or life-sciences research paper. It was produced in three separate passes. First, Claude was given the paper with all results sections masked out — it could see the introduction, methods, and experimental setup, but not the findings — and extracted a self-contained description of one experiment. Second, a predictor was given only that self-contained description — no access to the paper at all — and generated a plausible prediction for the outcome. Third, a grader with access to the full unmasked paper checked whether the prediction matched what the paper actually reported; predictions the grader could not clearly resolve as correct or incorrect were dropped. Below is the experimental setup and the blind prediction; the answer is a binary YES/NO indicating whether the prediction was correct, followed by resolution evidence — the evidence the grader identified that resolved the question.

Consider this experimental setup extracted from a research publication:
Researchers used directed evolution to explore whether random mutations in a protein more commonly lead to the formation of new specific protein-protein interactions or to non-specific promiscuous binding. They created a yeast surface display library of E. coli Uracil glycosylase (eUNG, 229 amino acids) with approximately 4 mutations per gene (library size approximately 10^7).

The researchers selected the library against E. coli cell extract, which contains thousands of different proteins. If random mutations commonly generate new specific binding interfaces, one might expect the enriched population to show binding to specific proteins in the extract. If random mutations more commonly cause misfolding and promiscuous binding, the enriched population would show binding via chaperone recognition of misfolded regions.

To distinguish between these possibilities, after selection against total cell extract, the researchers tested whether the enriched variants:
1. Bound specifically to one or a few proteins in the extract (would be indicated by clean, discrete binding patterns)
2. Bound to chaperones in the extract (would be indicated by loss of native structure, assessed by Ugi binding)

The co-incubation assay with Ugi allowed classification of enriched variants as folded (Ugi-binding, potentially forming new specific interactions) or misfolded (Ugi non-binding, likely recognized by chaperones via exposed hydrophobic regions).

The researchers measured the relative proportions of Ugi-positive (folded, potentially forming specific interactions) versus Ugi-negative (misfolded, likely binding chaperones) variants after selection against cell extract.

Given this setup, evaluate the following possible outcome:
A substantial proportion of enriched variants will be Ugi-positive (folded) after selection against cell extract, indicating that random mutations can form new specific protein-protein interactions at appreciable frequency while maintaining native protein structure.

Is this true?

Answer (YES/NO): NO